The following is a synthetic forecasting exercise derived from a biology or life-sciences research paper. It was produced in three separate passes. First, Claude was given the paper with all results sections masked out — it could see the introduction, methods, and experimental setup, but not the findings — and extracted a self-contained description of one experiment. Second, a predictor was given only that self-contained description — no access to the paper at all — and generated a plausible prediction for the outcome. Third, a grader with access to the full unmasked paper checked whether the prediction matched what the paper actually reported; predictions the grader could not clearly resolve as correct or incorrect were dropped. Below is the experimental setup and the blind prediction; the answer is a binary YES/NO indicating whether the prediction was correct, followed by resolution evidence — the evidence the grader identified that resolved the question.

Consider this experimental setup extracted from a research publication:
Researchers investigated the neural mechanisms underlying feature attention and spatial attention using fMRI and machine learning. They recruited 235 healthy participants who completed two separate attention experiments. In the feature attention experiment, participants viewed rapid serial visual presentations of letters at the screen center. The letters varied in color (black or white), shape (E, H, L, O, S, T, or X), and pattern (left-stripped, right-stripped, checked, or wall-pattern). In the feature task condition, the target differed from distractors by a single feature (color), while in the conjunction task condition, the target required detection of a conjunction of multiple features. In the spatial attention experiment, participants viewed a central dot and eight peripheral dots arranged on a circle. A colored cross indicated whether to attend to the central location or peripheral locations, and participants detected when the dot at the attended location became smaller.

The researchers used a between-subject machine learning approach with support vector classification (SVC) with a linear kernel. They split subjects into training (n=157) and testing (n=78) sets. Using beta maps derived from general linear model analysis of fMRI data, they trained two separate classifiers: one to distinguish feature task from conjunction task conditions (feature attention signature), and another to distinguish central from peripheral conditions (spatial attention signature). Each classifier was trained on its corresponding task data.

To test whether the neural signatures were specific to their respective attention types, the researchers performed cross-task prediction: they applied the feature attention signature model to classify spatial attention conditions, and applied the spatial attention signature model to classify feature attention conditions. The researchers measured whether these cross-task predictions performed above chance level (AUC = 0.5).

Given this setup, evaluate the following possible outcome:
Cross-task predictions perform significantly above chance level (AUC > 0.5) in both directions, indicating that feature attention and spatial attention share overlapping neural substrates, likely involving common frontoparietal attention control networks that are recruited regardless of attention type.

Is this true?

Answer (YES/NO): YES